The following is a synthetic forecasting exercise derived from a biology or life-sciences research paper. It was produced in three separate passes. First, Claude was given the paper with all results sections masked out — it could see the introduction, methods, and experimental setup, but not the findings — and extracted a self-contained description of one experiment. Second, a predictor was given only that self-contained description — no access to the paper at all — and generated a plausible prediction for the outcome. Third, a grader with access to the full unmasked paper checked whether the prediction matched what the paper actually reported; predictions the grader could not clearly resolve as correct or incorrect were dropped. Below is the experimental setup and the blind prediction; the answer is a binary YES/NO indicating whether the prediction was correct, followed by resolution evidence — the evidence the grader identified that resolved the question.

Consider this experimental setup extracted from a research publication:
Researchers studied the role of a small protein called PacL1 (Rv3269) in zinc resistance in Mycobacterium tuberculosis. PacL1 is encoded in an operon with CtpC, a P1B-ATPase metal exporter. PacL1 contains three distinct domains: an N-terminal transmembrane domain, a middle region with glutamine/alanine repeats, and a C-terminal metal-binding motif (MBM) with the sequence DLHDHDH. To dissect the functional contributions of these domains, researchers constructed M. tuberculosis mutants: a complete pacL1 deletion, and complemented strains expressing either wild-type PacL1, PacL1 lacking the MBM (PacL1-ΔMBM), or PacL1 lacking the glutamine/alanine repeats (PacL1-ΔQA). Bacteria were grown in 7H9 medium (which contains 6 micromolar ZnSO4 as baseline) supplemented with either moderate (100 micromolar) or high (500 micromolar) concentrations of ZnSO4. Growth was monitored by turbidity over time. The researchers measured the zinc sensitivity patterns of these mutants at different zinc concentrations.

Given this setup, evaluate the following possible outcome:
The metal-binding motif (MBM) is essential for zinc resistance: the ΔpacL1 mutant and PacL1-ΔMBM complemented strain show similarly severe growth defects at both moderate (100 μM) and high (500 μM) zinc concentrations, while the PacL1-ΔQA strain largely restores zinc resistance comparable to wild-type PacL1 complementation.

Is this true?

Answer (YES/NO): NO